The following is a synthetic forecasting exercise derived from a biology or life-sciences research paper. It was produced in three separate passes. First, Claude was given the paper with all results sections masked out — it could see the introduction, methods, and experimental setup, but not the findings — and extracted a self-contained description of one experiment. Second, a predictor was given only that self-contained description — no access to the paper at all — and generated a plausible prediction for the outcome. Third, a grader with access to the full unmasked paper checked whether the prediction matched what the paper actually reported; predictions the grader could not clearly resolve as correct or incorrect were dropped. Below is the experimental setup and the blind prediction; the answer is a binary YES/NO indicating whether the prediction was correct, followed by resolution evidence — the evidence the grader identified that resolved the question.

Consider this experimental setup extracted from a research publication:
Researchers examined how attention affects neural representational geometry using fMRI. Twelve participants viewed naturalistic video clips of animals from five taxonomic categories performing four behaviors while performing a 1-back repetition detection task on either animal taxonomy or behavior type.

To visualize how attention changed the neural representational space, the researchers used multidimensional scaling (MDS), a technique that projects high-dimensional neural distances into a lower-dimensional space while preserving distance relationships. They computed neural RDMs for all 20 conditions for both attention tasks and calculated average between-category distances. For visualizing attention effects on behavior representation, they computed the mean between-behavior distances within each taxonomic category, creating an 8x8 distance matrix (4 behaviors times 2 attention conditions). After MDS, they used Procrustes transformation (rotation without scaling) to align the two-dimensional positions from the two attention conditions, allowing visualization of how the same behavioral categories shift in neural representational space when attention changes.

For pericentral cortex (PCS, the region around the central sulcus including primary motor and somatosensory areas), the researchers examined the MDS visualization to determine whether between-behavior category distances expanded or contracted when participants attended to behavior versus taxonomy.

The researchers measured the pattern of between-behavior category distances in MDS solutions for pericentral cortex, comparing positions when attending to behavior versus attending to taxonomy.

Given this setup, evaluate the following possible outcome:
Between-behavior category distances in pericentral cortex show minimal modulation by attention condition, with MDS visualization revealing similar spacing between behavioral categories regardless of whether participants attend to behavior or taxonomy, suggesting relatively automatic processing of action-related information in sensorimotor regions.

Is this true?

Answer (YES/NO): NO